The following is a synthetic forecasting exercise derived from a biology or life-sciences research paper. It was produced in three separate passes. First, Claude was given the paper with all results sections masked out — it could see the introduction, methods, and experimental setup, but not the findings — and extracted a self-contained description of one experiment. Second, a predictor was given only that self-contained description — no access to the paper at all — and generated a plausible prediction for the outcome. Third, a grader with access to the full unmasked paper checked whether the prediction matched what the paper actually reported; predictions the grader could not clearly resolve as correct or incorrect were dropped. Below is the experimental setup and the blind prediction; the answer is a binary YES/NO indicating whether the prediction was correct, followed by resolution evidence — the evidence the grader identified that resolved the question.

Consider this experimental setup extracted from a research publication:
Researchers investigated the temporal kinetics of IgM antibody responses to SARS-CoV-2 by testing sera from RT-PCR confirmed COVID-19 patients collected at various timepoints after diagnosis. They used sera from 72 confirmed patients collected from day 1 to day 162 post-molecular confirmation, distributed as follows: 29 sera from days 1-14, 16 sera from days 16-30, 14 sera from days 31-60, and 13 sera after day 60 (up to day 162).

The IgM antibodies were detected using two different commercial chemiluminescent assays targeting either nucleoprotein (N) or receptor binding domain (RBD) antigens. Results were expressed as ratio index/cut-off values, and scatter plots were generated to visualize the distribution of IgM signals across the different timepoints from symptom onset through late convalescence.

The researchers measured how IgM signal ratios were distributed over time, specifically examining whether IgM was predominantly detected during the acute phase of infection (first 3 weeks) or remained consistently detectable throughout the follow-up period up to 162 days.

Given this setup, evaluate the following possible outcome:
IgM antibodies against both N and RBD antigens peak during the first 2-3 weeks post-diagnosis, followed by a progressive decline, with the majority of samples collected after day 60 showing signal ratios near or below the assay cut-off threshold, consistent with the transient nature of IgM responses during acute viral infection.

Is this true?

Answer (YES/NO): NO